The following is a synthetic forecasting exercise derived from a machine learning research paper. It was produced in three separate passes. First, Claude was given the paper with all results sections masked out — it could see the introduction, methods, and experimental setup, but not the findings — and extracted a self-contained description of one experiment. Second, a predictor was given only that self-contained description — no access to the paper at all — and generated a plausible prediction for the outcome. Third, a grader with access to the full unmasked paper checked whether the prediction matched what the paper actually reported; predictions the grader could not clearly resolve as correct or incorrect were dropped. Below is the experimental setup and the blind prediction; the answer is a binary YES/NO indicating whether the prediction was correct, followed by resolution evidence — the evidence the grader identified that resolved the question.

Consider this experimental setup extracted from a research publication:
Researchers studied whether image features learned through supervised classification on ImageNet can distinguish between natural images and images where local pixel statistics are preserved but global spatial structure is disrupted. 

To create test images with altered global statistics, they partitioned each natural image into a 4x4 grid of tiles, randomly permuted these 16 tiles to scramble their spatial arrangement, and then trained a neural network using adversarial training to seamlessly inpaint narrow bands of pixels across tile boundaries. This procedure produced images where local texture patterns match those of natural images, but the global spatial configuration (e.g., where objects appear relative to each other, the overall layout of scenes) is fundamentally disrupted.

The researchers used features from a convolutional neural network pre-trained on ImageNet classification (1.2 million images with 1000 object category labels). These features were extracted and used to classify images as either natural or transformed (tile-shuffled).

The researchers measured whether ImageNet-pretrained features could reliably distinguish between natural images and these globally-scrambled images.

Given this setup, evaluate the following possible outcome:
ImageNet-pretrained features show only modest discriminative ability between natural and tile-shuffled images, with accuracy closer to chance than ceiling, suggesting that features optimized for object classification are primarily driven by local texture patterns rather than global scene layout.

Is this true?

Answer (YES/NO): NO